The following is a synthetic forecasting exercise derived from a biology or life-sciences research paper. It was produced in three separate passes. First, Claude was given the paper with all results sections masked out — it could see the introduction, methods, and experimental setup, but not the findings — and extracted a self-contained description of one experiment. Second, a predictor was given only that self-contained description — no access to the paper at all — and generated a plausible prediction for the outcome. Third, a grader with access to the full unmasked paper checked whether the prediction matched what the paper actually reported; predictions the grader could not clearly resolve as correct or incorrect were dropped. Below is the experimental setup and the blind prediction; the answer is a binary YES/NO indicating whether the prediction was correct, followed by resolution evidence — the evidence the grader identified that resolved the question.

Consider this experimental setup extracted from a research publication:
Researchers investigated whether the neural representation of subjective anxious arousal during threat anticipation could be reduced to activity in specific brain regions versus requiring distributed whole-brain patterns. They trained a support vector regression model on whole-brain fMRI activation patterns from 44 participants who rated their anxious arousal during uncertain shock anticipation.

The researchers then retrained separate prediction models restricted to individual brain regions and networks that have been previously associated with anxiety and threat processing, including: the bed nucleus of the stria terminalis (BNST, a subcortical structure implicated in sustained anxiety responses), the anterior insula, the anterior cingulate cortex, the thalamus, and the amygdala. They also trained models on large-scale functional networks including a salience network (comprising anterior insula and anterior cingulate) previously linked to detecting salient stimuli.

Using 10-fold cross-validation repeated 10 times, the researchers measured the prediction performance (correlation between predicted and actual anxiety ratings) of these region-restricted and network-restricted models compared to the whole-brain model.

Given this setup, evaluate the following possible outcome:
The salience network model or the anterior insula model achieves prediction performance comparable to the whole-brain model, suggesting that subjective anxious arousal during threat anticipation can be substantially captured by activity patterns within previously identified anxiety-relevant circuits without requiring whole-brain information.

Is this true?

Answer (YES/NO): NO